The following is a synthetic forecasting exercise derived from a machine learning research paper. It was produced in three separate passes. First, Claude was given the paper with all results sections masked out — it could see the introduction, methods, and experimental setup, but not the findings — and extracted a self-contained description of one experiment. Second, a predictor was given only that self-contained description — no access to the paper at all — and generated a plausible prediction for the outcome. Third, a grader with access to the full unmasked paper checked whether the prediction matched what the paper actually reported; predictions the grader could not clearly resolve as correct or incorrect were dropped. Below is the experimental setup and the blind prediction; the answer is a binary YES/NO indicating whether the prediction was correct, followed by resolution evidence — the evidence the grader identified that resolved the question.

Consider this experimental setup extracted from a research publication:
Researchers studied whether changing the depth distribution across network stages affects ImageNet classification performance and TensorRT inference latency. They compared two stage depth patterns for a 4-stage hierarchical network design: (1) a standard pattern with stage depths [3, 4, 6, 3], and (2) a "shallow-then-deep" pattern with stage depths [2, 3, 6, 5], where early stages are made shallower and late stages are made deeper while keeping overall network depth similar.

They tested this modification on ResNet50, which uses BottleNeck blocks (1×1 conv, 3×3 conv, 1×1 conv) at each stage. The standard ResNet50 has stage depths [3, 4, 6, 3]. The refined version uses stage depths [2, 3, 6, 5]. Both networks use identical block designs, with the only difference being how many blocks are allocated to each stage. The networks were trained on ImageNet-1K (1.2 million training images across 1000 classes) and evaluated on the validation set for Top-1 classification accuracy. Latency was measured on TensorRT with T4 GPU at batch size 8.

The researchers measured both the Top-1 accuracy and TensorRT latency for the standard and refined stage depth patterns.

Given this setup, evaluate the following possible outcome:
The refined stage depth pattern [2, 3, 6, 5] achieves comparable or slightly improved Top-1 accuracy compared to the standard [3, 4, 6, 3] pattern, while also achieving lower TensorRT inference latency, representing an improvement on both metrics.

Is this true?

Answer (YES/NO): YES